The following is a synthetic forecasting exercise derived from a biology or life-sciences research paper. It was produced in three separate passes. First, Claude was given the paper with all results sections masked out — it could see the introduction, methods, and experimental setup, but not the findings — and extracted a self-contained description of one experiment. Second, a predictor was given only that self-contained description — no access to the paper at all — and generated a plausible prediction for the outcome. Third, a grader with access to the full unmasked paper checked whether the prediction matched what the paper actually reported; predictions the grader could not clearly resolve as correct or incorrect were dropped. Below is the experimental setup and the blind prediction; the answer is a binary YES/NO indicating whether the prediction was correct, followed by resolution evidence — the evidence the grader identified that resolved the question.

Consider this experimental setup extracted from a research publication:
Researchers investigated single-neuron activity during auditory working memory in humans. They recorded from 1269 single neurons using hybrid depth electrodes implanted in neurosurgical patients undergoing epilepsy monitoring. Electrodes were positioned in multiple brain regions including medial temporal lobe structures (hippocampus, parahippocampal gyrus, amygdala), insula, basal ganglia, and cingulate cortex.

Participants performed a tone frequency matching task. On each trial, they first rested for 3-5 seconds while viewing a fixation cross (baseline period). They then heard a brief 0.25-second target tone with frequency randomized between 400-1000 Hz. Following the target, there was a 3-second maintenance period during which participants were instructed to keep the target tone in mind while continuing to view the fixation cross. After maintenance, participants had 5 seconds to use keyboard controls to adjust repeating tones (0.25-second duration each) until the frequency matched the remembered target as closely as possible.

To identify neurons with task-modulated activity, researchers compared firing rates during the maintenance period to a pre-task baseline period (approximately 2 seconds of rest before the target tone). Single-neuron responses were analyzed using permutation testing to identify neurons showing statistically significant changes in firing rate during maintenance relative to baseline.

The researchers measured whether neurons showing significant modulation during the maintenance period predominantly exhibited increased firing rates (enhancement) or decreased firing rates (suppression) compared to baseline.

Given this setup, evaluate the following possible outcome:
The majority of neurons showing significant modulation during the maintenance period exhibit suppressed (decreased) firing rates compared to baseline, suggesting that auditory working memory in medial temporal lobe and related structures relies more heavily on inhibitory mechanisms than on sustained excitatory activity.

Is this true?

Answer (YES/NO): YES